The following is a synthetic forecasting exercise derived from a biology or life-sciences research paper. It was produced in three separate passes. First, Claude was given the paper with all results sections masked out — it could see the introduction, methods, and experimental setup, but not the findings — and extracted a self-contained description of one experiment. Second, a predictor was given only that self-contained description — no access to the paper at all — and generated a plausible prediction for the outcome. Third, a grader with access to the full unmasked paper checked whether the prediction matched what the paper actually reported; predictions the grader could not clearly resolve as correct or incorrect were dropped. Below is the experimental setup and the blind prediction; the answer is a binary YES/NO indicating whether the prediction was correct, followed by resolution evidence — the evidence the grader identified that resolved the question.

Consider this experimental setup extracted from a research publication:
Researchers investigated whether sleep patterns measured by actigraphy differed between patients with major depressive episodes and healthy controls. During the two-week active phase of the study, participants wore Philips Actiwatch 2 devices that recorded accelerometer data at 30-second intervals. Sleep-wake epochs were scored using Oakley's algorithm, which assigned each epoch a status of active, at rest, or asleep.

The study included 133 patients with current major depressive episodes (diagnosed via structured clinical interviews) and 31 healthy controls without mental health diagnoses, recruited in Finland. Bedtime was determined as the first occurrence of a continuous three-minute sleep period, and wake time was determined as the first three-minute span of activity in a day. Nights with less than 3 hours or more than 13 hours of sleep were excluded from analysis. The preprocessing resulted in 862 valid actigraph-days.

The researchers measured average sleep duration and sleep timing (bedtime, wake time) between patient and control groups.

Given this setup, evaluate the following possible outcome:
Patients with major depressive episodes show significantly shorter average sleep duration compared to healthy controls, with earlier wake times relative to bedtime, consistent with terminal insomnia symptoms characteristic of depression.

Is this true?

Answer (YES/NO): NO